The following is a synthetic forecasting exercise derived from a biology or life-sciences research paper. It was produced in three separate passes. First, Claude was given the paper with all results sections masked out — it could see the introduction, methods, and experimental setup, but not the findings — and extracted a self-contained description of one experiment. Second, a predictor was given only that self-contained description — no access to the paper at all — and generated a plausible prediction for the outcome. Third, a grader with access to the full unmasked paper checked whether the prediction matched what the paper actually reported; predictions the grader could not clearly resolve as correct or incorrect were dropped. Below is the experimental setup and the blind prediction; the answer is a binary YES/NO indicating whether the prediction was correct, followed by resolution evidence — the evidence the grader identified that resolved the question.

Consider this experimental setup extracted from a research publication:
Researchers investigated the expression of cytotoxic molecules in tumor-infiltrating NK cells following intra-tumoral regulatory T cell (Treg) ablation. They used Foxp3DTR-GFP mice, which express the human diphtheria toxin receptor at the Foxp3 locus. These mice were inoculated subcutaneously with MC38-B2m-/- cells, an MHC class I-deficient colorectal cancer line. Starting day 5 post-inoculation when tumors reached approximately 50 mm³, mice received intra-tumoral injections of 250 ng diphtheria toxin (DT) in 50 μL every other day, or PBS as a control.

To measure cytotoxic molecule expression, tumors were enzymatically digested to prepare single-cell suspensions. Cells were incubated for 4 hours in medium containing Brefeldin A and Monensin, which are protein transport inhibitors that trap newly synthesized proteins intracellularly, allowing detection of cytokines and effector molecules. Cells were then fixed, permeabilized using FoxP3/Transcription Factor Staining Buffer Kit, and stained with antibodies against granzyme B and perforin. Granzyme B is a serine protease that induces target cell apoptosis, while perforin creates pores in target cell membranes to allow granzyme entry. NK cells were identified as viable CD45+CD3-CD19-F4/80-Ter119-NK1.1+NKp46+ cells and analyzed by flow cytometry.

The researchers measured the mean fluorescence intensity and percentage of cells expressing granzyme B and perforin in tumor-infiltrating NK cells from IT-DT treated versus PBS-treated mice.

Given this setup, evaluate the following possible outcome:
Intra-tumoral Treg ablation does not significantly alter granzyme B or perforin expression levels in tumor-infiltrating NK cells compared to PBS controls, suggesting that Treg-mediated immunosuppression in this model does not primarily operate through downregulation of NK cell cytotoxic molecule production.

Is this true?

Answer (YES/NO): NO